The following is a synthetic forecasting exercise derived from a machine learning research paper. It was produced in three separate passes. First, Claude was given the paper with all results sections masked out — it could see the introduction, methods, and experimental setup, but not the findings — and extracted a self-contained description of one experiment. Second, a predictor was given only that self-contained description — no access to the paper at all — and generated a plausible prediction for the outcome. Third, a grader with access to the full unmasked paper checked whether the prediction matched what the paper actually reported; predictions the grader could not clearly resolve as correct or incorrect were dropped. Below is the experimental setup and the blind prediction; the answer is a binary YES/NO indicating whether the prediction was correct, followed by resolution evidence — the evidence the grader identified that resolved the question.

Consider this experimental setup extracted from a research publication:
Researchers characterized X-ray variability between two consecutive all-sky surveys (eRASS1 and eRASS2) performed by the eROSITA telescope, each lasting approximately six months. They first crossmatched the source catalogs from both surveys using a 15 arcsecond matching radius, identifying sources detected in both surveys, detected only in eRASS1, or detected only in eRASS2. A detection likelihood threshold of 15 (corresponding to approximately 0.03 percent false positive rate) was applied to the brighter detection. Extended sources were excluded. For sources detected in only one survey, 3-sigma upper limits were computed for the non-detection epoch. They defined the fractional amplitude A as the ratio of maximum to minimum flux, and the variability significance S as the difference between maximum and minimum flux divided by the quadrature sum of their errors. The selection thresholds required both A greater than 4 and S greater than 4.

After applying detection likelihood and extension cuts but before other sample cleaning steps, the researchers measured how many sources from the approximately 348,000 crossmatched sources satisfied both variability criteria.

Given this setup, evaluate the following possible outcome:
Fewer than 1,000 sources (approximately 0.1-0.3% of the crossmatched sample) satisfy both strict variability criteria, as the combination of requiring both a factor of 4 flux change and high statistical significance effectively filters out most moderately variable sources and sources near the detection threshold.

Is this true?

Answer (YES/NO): NO